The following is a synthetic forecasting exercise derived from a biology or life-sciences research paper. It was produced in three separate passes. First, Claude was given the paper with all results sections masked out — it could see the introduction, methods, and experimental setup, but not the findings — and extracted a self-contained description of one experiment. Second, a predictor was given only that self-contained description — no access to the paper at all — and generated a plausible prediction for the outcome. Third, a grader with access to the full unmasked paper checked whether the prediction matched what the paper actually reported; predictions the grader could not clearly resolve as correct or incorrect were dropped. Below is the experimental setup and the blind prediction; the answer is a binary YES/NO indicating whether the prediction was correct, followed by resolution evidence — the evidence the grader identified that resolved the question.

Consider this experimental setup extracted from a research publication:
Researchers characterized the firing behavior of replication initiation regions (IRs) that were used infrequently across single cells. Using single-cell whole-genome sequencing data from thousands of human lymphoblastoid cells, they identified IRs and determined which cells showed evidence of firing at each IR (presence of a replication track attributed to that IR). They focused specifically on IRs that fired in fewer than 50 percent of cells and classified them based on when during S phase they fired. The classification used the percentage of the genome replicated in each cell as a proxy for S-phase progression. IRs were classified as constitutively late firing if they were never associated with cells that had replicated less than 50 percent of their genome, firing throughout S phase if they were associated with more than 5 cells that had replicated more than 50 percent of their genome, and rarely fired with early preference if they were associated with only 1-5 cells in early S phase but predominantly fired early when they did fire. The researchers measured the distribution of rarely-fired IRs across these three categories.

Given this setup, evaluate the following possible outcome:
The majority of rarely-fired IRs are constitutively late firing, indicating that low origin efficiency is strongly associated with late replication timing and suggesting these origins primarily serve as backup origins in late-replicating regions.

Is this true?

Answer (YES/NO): NO